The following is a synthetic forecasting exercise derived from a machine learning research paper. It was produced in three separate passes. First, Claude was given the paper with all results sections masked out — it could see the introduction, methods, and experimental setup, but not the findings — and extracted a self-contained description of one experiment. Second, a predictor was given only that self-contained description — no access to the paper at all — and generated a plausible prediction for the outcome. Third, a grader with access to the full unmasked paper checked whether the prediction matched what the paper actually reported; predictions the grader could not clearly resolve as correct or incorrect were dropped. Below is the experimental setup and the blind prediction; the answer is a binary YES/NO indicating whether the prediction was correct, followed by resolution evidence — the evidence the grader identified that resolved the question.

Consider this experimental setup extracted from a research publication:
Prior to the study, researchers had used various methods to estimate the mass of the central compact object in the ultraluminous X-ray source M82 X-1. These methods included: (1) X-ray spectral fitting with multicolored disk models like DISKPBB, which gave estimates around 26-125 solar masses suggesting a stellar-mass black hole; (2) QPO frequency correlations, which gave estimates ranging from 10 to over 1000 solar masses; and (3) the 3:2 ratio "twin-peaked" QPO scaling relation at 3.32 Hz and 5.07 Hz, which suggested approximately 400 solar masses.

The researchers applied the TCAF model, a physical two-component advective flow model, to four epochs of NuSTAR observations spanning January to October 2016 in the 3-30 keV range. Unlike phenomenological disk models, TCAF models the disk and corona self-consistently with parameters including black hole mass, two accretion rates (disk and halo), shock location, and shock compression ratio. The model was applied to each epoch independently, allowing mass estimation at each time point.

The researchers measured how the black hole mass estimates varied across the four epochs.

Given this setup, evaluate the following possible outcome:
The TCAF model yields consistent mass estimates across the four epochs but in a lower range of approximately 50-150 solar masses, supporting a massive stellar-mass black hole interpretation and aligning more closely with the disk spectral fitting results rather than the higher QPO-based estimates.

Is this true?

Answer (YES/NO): NO